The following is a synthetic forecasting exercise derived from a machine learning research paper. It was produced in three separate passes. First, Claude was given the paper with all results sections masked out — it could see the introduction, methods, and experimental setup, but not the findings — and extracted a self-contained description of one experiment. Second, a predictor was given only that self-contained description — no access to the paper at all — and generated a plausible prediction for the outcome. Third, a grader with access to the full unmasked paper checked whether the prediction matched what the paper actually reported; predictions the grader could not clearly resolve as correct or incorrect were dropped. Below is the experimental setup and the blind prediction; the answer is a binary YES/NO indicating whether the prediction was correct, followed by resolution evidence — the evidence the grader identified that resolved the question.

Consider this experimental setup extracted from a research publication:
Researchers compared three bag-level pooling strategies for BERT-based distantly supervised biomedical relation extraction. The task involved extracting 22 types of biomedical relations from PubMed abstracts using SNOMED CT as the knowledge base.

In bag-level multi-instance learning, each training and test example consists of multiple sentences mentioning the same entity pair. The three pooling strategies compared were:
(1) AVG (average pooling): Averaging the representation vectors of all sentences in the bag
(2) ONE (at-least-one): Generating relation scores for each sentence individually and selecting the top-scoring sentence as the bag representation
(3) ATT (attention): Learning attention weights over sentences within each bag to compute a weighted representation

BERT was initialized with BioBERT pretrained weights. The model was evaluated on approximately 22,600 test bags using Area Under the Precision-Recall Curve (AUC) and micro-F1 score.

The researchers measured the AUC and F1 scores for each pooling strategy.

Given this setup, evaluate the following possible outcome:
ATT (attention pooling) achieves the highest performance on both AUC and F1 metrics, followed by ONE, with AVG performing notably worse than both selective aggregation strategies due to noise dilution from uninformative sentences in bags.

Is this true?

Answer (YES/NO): NO